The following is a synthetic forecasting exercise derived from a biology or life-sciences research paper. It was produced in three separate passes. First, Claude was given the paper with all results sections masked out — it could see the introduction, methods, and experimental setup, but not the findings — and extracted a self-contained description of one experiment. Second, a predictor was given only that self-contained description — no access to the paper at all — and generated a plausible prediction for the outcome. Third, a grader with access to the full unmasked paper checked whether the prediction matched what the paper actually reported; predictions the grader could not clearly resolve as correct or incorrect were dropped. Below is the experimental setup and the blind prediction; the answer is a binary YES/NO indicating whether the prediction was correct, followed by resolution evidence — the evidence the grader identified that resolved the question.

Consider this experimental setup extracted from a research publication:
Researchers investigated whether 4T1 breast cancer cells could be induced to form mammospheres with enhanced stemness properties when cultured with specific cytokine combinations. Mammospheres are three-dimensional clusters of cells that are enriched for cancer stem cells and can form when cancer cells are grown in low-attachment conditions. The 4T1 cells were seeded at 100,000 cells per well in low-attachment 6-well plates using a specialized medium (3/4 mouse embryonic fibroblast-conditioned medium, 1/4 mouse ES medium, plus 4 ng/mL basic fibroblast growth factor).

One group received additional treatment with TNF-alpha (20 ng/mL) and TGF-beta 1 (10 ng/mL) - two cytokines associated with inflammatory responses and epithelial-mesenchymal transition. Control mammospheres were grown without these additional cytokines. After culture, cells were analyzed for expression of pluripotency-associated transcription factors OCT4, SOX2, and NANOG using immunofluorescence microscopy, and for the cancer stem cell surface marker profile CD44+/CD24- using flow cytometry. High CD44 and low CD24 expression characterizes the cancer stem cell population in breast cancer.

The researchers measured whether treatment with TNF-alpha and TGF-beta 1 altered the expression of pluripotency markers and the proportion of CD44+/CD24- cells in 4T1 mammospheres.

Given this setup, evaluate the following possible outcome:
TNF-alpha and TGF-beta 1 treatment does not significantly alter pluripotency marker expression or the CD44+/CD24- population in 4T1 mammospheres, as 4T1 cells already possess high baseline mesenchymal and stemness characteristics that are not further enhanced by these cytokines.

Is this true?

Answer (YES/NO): NO